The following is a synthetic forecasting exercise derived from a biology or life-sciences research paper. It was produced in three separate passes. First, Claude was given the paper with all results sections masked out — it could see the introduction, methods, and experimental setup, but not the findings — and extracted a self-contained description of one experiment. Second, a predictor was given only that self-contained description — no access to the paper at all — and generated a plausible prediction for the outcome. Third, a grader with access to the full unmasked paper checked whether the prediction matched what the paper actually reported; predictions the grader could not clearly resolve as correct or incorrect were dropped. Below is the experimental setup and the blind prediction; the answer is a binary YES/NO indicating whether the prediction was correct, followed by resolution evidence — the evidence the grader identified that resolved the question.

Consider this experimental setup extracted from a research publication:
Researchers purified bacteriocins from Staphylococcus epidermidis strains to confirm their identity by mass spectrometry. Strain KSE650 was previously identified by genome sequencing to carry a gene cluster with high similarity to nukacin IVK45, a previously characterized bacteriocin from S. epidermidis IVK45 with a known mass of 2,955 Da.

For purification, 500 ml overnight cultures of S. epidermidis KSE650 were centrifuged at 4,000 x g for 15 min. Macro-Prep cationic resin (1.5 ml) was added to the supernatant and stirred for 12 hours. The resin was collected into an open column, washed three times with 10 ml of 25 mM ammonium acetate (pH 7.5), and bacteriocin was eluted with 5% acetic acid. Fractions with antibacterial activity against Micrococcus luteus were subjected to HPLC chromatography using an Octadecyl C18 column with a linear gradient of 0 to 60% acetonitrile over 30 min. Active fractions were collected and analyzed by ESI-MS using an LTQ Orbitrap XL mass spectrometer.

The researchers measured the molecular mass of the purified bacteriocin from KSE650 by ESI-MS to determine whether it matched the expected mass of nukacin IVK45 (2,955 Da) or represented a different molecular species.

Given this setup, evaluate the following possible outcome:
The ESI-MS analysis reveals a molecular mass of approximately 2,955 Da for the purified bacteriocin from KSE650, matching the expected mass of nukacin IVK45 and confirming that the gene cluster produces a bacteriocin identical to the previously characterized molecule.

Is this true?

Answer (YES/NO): NO